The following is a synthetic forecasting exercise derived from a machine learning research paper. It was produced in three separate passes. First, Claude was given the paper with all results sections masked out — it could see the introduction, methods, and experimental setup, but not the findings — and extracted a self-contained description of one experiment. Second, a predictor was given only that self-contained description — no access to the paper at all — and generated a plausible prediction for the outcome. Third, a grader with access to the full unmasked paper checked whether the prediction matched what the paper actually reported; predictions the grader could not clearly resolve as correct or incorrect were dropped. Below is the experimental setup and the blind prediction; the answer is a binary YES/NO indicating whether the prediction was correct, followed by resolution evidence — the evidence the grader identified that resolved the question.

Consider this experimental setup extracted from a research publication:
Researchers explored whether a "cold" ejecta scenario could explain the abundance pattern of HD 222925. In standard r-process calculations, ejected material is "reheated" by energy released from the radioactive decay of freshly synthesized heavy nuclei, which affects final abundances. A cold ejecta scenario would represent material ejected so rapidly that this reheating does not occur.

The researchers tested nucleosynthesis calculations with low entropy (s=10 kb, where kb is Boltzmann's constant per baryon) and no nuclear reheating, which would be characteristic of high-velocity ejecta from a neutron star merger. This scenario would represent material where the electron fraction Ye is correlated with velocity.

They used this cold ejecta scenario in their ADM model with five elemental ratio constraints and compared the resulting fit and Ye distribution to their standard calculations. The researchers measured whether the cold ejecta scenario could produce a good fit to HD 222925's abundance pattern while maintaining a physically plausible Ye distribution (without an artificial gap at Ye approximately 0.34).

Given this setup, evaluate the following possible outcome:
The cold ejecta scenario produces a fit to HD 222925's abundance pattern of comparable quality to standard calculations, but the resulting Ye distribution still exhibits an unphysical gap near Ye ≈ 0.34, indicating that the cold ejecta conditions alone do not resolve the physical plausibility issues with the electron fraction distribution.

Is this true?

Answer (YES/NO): NO